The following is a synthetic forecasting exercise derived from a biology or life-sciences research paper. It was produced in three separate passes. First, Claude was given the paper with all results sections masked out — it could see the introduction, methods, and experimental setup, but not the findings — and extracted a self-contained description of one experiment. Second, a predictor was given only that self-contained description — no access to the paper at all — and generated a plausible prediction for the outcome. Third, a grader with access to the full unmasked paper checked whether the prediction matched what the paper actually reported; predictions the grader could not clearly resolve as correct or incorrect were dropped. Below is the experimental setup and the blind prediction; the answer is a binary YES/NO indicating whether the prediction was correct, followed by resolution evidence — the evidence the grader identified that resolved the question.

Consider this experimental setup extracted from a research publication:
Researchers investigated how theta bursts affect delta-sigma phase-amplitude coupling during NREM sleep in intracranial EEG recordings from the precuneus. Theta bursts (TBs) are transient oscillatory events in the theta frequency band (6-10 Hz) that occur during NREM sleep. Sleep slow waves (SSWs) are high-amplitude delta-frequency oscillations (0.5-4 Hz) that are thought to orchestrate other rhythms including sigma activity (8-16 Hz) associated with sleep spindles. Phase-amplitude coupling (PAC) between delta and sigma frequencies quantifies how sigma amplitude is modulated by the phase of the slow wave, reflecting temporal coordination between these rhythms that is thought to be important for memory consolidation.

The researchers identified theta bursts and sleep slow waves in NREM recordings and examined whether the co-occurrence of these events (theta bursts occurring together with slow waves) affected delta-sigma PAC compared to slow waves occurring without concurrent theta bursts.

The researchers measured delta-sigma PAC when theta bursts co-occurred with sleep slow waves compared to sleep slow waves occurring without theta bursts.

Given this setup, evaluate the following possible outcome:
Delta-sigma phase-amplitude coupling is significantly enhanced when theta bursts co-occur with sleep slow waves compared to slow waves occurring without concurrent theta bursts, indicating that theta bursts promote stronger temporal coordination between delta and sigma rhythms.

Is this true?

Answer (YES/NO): YES